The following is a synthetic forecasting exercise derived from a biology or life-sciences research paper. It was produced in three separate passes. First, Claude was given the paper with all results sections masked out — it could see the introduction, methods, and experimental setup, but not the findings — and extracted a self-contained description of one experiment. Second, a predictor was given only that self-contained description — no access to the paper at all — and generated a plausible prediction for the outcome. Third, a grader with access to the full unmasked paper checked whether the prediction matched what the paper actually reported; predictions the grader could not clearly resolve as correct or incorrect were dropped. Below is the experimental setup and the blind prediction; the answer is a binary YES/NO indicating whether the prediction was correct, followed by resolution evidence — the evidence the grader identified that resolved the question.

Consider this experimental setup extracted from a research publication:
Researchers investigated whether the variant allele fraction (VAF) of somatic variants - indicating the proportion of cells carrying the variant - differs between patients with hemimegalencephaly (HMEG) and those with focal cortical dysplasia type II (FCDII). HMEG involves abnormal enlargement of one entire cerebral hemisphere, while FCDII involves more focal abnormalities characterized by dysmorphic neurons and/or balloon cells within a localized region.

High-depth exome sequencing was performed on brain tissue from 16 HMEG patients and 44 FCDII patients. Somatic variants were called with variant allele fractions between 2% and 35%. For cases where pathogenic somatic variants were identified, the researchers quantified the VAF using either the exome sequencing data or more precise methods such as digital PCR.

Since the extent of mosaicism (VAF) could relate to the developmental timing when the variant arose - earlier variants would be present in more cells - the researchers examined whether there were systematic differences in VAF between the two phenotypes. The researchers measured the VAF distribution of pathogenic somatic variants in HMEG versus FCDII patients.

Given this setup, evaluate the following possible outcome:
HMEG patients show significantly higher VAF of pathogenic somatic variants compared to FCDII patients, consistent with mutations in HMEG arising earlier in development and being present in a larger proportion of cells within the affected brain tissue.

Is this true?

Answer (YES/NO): YES